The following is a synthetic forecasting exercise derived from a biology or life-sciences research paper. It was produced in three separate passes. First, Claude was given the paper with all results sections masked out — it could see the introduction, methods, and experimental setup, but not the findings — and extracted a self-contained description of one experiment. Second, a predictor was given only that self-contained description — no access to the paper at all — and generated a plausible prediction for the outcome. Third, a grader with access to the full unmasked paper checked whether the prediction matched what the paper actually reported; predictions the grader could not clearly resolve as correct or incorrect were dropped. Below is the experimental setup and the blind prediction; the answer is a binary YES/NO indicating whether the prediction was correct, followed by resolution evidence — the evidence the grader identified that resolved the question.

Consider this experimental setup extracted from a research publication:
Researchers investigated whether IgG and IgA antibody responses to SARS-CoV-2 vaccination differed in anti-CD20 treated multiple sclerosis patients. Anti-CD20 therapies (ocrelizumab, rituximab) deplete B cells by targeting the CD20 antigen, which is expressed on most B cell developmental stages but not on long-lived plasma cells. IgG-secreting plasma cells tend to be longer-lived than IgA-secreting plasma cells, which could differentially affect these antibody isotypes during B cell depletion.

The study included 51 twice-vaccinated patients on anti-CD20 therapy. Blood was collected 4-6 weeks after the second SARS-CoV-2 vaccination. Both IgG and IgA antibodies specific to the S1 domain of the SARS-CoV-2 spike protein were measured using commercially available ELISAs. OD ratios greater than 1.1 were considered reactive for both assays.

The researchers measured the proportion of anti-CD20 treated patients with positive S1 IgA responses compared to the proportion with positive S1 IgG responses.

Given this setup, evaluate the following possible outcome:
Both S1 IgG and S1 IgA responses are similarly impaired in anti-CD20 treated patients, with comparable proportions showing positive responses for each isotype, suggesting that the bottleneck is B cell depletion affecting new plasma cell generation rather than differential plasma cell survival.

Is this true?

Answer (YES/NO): YES